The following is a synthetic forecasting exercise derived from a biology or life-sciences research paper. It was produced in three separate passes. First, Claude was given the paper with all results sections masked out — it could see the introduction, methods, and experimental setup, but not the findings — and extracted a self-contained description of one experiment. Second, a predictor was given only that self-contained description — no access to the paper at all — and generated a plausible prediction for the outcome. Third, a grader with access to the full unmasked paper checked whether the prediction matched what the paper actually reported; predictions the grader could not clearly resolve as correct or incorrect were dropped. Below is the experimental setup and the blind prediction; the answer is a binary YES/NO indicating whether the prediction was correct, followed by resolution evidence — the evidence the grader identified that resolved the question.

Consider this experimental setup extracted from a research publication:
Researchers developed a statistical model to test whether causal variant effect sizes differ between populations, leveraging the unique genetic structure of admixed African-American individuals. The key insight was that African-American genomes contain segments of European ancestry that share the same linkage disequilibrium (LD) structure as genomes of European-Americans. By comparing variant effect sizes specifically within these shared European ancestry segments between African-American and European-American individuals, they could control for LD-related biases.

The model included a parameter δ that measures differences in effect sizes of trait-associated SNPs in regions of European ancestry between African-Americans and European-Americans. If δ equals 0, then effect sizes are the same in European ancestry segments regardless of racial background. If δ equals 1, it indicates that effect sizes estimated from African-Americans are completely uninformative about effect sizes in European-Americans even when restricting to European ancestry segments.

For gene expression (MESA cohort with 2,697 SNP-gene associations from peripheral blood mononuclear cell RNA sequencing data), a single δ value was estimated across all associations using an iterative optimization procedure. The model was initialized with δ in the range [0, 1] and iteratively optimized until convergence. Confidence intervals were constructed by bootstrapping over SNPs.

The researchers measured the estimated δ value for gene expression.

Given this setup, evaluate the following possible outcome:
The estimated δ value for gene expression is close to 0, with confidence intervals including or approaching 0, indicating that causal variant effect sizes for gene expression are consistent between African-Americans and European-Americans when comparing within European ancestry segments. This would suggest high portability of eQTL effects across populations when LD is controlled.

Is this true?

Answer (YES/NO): NO